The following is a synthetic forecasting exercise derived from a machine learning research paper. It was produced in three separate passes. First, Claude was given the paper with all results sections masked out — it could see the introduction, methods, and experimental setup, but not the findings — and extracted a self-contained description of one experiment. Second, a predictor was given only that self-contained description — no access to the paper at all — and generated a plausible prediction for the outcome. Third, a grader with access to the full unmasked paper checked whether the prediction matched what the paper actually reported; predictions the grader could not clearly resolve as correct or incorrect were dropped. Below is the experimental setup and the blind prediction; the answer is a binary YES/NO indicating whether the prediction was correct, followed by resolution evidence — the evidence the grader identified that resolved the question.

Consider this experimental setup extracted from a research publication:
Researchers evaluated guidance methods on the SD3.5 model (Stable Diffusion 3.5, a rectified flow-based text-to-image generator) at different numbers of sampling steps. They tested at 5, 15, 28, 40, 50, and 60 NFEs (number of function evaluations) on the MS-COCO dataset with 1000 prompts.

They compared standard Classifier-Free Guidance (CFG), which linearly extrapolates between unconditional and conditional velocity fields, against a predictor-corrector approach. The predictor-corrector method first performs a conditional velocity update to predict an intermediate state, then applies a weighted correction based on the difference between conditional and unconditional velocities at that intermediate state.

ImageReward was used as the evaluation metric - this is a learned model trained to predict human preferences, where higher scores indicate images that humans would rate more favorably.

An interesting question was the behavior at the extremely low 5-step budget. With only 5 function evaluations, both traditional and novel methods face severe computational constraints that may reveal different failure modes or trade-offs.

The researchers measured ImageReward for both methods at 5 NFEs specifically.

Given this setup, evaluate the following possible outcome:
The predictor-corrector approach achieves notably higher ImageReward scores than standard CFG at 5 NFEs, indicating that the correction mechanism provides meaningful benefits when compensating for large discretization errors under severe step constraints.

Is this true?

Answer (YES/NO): NO